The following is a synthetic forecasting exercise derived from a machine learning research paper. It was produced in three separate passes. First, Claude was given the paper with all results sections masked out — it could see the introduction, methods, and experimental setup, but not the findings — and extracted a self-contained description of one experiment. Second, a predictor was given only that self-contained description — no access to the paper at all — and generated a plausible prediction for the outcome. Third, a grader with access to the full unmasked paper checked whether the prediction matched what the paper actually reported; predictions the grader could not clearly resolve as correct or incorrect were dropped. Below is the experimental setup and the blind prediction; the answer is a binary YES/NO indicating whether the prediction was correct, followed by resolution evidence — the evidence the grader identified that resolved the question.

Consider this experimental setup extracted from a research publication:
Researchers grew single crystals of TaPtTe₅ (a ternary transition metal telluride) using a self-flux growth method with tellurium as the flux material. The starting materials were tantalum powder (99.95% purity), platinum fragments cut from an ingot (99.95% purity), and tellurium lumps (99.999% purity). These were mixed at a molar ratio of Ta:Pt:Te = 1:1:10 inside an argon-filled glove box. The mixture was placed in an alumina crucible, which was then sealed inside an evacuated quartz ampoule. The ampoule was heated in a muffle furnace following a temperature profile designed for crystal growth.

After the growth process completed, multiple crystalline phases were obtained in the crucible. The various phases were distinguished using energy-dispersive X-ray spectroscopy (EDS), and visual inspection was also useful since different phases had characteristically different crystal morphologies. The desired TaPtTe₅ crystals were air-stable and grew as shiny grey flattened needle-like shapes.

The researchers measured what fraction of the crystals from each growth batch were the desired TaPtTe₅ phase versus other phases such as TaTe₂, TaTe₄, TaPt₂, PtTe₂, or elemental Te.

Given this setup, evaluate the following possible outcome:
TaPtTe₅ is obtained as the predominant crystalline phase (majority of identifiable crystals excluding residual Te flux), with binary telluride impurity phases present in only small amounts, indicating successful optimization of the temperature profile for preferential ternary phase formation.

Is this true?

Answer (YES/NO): NO